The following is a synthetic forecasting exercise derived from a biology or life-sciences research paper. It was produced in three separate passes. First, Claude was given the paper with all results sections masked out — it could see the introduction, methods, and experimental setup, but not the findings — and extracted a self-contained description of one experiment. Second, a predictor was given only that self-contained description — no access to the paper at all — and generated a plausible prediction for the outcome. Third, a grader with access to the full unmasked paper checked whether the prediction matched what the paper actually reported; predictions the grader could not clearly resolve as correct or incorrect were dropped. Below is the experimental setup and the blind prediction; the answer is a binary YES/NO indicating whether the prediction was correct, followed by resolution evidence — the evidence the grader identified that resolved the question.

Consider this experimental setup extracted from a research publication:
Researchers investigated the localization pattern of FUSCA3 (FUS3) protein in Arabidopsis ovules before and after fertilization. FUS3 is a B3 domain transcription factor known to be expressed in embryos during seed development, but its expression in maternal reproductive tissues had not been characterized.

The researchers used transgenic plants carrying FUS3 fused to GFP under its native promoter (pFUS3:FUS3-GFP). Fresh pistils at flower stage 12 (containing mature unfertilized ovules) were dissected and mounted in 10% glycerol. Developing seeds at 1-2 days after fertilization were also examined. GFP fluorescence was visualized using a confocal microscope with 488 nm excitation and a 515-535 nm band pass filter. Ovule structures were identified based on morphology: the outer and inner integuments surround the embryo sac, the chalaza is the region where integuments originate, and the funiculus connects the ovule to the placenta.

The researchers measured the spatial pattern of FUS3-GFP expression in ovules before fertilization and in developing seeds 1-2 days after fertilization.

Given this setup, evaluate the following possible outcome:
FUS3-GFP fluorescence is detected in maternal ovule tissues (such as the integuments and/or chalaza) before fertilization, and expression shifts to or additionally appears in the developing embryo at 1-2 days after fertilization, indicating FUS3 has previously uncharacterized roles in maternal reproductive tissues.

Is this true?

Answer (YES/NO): YES